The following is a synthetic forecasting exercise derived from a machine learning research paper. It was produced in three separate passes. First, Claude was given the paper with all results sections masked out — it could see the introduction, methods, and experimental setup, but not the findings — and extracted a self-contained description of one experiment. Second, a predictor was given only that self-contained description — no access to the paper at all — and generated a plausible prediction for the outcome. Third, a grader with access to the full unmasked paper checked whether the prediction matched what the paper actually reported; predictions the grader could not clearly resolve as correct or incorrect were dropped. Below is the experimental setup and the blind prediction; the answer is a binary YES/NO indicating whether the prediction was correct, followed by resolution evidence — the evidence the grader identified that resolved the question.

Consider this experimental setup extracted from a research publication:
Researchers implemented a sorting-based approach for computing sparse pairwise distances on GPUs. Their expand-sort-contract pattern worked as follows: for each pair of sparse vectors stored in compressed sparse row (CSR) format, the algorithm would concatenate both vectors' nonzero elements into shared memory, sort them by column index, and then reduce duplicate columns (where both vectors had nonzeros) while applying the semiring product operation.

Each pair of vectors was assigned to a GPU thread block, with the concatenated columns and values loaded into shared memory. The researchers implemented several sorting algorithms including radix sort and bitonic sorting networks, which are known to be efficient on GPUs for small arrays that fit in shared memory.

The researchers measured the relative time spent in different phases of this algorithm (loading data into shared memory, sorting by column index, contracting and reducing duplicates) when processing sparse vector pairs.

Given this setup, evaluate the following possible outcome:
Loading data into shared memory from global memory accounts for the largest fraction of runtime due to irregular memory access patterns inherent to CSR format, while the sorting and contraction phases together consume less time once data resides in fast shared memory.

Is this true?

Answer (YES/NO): NO